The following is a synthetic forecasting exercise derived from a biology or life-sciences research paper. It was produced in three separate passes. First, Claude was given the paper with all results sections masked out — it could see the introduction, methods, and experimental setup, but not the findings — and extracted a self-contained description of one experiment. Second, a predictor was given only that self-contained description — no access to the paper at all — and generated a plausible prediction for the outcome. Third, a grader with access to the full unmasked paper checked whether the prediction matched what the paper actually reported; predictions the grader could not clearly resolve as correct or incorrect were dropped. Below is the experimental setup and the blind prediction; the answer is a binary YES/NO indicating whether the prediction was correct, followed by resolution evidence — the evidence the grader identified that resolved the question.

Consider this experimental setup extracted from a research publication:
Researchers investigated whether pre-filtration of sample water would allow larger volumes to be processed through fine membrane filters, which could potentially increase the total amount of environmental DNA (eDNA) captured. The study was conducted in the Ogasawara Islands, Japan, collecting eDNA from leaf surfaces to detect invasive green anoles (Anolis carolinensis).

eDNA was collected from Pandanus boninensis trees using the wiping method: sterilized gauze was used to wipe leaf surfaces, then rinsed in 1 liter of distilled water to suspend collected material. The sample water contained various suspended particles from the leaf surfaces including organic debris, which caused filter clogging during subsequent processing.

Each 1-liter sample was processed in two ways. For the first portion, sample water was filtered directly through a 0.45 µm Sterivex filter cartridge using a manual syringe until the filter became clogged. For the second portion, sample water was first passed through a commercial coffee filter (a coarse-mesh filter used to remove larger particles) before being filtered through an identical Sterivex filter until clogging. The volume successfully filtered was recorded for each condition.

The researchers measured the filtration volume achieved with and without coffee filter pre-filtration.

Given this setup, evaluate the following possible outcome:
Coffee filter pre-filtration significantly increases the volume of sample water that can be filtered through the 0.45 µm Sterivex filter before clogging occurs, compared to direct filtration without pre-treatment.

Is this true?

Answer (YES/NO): NO